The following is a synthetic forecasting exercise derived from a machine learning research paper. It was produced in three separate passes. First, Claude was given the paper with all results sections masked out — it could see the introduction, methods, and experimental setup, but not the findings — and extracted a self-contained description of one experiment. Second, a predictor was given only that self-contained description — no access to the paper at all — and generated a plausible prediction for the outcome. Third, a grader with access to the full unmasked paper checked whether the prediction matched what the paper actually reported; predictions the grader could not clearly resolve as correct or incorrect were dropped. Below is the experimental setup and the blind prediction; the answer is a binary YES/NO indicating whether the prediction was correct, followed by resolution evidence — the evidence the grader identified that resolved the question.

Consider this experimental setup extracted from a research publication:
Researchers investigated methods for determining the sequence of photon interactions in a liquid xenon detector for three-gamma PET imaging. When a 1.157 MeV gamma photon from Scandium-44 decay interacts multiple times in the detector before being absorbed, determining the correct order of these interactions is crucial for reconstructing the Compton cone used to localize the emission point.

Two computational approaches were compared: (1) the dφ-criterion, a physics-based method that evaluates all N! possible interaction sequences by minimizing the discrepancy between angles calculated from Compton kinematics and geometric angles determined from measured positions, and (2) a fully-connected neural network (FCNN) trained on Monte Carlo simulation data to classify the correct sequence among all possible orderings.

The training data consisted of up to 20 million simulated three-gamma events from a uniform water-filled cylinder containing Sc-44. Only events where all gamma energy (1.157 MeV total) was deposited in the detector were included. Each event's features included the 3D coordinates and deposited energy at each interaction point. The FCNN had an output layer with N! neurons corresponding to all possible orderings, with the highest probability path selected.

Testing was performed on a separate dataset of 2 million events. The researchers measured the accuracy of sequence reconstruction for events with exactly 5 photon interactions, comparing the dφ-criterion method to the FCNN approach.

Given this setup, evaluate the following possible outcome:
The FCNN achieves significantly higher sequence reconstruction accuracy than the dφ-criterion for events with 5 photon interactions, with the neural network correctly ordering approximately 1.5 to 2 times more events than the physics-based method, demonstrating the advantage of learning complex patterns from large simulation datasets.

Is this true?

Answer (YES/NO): NO